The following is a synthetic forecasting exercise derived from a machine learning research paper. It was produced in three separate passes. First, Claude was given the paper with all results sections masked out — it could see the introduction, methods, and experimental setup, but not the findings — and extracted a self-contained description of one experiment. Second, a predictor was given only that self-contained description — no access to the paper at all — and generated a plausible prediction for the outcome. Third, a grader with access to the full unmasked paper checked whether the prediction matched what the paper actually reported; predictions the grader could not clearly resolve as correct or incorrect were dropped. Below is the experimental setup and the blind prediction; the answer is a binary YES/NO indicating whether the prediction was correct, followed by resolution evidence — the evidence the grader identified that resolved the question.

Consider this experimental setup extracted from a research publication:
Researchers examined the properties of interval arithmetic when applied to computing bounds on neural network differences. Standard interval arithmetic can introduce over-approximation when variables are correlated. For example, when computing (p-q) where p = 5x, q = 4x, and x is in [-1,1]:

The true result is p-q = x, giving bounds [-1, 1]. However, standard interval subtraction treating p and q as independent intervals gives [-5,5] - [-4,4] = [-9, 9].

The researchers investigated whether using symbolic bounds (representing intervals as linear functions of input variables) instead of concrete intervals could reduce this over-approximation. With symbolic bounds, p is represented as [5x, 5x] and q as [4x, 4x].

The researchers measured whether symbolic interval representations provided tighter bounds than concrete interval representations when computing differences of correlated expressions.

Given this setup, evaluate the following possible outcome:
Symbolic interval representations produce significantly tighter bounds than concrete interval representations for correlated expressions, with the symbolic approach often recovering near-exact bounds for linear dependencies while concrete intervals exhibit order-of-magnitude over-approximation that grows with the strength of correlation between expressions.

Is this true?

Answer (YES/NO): YES